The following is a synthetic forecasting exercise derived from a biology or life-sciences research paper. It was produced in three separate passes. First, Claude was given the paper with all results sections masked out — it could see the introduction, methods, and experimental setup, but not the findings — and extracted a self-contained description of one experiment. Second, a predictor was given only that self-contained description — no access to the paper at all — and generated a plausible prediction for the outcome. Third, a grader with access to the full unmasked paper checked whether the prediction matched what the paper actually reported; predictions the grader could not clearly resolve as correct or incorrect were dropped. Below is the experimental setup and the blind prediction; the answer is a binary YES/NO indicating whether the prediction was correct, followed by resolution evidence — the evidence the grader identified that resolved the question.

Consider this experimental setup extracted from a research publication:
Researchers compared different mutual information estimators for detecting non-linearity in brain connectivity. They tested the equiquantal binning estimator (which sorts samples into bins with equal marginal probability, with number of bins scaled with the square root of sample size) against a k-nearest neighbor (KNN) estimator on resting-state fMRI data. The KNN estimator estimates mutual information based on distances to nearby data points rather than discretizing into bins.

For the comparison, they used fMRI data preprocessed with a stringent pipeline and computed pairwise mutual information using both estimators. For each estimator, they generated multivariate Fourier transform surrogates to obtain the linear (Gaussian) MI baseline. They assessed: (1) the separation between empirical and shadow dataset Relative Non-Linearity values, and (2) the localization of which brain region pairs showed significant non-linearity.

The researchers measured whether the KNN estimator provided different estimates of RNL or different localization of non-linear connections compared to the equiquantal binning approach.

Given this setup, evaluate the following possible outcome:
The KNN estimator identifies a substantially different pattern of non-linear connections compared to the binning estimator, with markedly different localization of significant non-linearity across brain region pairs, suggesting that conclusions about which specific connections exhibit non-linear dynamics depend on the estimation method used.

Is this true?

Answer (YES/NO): NO